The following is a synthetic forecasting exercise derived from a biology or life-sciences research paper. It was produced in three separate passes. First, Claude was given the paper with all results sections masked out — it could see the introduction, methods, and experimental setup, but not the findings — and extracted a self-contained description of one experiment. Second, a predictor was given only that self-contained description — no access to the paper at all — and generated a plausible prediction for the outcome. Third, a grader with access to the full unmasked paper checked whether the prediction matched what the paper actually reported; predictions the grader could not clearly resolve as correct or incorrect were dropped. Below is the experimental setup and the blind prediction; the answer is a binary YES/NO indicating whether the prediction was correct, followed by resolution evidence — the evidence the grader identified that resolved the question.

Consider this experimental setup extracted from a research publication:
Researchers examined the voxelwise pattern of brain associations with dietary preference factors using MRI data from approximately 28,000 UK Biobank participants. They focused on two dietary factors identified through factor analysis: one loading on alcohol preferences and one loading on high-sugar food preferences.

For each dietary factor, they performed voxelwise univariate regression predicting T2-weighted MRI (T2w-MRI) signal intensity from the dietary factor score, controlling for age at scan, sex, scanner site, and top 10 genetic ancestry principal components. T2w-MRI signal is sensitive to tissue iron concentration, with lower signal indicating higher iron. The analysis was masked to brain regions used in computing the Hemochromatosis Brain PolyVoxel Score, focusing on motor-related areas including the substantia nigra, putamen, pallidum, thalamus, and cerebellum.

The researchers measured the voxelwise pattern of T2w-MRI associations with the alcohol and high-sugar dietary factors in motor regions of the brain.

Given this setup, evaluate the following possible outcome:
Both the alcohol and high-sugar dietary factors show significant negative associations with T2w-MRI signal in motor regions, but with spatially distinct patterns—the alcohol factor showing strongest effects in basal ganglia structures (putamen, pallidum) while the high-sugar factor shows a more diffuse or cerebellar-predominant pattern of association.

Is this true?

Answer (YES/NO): NO